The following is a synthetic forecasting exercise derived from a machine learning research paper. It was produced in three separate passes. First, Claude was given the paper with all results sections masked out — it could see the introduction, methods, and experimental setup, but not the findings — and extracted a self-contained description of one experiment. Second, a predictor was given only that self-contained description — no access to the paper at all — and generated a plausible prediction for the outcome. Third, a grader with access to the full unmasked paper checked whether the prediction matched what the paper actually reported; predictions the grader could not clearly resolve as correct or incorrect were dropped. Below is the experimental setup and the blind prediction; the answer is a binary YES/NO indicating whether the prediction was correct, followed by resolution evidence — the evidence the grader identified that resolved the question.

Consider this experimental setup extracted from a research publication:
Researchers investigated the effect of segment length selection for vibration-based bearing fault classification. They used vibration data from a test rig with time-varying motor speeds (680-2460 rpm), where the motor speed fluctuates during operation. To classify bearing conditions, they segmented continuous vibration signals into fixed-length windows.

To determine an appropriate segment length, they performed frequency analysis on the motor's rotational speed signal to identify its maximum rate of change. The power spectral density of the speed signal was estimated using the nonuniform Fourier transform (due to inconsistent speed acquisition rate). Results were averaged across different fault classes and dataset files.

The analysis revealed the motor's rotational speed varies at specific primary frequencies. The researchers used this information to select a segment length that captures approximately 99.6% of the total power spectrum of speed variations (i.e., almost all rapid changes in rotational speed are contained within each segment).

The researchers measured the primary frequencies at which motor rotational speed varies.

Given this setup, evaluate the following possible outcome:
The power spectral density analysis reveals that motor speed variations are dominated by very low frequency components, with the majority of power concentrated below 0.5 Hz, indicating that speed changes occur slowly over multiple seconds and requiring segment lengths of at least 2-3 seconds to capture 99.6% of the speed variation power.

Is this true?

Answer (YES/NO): NO